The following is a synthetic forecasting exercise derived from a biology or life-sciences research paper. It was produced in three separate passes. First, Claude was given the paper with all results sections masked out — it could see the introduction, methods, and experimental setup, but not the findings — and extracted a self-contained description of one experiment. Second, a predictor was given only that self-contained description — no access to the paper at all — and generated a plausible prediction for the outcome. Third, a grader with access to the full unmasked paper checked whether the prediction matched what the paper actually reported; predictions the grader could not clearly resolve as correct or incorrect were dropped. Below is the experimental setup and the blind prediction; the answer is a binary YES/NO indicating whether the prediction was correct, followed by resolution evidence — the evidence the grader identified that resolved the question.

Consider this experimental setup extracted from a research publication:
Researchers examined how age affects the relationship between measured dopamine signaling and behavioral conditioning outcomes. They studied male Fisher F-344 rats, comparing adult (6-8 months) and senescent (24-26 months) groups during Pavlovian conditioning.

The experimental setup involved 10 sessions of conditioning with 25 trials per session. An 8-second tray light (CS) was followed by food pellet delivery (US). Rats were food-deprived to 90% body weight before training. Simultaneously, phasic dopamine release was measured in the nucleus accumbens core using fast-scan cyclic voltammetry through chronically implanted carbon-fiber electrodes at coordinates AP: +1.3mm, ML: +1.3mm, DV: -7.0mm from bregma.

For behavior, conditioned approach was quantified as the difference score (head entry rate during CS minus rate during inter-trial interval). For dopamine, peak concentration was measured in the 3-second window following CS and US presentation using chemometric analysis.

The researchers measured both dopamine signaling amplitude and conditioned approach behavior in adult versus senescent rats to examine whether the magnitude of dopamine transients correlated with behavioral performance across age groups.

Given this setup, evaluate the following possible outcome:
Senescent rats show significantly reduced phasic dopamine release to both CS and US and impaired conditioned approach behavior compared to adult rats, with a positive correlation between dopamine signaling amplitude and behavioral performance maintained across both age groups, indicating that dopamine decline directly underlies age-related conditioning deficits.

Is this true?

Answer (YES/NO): NO